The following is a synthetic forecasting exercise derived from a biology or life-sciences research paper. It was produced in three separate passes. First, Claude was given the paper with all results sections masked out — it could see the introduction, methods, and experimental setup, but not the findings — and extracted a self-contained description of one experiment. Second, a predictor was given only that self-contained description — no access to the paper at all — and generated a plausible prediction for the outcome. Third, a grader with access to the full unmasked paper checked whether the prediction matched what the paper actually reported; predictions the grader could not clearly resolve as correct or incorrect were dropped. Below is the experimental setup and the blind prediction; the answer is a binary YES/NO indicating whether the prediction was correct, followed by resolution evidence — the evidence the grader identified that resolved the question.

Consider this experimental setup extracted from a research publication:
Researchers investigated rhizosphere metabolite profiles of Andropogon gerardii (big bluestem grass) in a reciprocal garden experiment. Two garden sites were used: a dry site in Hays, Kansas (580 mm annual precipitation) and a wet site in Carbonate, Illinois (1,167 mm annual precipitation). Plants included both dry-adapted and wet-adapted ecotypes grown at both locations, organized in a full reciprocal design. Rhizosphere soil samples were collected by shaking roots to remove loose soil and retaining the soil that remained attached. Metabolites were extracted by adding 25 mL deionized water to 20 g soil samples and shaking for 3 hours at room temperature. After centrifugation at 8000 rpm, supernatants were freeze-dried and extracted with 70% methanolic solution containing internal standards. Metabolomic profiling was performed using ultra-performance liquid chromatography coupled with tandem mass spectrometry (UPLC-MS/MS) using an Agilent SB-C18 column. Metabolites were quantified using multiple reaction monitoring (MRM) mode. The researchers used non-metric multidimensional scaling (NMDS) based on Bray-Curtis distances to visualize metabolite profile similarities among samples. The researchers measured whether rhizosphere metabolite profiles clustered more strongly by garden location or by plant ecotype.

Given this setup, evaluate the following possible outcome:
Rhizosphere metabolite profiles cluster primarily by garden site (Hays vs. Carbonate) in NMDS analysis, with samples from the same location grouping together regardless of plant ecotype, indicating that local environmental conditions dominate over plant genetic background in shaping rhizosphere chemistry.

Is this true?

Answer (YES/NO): YES